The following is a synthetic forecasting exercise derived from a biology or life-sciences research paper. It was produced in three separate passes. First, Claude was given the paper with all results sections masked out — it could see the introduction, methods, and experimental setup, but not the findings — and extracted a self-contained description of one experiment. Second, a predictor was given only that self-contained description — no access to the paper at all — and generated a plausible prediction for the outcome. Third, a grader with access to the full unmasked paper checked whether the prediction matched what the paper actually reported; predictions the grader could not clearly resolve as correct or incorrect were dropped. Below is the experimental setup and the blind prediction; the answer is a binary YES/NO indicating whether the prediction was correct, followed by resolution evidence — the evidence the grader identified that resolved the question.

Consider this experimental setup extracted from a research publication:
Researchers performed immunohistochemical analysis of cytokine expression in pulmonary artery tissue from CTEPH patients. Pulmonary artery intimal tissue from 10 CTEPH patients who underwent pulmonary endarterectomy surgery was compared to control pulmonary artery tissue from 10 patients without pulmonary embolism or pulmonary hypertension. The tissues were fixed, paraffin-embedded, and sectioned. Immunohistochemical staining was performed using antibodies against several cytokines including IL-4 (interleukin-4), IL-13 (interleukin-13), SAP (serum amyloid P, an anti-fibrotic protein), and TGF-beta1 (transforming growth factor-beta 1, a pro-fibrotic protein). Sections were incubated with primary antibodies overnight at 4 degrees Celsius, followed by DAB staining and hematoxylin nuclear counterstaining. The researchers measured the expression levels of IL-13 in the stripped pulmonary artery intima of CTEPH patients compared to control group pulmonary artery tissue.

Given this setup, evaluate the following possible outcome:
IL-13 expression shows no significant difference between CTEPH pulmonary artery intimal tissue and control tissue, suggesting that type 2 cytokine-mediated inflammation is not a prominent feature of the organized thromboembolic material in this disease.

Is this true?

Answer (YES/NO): NO